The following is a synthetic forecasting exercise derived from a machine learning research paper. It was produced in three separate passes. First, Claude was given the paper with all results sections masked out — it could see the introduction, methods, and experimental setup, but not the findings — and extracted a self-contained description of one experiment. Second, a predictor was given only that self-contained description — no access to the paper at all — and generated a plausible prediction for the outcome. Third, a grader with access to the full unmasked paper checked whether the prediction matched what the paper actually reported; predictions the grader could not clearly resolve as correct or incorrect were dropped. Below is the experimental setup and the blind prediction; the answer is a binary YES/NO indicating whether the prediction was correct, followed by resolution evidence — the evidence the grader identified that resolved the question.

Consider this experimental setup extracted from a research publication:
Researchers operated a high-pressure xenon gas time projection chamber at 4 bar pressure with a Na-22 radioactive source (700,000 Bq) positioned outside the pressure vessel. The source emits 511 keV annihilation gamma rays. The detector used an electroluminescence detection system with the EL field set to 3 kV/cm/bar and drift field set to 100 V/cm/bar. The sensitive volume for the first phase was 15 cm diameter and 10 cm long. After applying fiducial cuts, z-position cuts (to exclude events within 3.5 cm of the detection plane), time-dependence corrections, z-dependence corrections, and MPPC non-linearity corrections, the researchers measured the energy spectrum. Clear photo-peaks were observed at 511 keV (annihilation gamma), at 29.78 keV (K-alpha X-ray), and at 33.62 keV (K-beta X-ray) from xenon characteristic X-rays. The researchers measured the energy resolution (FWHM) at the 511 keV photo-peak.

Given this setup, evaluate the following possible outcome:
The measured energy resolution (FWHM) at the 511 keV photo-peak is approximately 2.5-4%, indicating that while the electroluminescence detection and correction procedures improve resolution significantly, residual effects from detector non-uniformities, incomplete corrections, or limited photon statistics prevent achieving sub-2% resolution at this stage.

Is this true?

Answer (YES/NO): NO